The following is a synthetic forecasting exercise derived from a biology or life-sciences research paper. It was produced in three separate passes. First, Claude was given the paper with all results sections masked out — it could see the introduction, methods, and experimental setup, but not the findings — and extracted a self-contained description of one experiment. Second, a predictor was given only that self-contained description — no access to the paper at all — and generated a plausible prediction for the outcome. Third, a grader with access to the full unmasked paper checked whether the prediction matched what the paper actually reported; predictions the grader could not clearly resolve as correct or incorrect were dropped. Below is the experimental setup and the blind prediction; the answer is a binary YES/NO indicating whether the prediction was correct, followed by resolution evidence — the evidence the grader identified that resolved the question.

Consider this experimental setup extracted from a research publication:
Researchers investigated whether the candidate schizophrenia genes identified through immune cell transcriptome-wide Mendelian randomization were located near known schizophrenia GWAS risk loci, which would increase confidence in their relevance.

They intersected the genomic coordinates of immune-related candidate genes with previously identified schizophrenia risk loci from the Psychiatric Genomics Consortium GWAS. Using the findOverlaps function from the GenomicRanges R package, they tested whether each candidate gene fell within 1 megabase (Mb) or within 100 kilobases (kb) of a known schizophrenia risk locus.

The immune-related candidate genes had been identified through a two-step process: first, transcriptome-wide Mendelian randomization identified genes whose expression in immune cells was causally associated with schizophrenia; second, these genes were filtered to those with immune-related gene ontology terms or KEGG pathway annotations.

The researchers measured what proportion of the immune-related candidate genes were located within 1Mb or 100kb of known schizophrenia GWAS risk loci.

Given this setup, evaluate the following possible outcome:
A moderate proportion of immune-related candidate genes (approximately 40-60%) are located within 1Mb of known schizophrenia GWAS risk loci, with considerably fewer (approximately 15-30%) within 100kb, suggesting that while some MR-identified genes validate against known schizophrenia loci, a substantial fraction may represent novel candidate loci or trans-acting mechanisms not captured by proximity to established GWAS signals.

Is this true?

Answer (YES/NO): NO